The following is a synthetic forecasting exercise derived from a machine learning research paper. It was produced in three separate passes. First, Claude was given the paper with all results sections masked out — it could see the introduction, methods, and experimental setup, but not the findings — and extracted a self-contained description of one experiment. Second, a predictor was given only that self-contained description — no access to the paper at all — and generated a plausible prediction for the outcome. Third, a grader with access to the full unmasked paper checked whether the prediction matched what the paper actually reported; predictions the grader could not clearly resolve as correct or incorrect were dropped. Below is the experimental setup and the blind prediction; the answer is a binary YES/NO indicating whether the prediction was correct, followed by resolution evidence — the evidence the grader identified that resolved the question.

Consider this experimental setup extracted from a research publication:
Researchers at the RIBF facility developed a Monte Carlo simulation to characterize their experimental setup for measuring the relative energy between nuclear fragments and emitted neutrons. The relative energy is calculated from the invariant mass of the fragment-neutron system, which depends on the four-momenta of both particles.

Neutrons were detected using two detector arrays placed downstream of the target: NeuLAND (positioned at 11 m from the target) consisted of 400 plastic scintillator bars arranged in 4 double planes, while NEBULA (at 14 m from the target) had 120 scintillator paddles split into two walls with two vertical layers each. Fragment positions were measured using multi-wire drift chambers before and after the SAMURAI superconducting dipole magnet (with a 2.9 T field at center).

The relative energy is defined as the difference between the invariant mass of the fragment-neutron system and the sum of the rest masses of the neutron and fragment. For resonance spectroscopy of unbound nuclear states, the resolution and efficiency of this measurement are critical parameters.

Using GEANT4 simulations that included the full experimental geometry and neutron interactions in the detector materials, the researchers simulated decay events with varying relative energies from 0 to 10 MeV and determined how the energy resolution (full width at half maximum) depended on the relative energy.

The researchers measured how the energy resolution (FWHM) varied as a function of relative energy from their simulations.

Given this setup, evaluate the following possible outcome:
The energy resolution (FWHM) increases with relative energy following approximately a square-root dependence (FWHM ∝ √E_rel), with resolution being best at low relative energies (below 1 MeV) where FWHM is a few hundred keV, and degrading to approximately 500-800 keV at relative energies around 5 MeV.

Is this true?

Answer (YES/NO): NO